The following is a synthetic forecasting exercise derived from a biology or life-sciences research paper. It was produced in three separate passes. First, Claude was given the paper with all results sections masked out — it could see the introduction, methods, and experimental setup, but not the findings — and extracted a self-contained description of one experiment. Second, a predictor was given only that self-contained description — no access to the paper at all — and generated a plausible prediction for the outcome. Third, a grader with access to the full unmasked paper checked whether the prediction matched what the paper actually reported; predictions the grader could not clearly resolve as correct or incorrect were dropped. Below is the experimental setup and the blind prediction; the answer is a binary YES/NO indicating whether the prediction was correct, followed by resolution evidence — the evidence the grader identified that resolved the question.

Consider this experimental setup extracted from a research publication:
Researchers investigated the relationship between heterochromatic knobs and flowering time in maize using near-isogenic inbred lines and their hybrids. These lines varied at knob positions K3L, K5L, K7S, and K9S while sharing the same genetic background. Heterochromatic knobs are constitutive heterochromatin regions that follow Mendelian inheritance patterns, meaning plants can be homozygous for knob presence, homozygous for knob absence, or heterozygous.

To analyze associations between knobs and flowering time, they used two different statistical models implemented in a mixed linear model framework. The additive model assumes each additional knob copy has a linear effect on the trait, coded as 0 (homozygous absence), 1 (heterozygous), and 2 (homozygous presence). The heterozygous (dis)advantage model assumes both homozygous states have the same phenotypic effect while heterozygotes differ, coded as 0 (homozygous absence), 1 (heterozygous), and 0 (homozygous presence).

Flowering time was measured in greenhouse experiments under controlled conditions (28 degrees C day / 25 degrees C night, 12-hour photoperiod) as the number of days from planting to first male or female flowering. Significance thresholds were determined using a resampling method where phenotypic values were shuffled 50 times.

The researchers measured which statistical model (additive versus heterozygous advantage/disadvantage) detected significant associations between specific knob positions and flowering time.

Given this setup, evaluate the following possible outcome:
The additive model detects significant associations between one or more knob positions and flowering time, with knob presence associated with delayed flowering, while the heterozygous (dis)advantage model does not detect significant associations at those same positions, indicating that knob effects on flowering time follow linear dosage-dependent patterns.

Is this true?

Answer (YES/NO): NO